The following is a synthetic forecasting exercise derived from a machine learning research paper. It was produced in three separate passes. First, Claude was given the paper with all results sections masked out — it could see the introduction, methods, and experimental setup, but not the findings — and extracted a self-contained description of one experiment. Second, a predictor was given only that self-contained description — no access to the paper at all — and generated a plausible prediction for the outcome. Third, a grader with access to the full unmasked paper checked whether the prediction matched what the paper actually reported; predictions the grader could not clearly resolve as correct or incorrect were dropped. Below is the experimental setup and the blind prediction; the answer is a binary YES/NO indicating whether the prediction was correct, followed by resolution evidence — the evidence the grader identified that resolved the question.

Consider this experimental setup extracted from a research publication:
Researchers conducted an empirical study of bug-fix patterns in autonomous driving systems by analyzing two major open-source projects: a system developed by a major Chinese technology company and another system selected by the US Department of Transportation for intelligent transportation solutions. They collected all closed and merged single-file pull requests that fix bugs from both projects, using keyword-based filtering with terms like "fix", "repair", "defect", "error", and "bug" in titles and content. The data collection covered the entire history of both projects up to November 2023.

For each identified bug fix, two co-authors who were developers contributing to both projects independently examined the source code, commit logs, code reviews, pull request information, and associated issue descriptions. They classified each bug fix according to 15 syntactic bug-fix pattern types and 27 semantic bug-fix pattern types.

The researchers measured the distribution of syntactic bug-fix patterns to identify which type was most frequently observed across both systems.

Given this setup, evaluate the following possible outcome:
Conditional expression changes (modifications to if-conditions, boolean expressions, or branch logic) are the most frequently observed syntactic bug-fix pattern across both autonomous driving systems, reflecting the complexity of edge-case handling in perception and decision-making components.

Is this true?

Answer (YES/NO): NO